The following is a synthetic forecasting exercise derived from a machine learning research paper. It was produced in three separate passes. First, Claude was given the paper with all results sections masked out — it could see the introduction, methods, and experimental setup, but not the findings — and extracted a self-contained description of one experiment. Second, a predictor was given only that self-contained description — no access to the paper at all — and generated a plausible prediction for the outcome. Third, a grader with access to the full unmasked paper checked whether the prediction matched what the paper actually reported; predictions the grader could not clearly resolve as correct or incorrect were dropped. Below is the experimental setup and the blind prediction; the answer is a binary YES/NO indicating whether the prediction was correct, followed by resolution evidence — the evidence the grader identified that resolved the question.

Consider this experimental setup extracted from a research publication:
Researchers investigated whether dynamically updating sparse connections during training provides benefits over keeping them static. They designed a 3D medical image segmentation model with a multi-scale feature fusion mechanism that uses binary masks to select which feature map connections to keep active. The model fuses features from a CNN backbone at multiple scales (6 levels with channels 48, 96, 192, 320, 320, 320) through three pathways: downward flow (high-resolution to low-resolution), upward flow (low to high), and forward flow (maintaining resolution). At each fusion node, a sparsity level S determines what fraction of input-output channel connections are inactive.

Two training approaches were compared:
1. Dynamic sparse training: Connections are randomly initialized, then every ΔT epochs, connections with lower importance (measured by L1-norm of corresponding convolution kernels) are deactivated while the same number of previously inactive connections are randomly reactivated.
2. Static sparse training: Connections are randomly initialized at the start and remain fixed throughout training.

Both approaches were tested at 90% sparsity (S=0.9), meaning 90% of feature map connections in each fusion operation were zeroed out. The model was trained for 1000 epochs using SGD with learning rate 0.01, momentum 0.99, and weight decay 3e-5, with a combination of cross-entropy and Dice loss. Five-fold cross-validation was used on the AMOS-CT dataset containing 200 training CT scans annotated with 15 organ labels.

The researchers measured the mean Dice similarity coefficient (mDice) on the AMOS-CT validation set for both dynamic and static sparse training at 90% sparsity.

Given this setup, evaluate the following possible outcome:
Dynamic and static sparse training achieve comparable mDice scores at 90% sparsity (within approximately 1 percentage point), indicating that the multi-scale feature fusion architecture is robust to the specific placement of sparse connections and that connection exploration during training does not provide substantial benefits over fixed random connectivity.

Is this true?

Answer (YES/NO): YES